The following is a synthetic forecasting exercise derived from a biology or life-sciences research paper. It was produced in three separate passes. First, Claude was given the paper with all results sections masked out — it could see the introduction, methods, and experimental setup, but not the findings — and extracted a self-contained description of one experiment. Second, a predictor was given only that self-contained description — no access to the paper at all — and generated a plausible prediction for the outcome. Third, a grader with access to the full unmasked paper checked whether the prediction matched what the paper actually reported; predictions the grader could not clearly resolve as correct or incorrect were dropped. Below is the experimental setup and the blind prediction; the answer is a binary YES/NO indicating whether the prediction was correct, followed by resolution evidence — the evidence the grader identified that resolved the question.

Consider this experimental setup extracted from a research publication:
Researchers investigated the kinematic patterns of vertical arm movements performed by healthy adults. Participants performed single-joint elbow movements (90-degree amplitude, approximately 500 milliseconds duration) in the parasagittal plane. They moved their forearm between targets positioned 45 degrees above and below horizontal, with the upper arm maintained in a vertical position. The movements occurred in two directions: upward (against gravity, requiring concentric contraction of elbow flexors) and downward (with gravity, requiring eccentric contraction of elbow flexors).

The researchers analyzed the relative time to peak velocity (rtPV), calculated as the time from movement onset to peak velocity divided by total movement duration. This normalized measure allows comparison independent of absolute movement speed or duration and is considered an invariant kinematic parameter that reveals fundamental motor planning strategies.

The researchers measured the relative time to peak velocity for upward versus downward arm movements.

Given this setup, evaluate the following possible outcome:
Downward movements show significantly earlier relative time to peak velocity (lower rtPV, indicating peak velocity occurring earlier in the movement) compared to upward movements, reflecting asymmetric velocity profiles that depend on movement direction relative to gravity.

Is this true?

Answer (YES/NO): NO